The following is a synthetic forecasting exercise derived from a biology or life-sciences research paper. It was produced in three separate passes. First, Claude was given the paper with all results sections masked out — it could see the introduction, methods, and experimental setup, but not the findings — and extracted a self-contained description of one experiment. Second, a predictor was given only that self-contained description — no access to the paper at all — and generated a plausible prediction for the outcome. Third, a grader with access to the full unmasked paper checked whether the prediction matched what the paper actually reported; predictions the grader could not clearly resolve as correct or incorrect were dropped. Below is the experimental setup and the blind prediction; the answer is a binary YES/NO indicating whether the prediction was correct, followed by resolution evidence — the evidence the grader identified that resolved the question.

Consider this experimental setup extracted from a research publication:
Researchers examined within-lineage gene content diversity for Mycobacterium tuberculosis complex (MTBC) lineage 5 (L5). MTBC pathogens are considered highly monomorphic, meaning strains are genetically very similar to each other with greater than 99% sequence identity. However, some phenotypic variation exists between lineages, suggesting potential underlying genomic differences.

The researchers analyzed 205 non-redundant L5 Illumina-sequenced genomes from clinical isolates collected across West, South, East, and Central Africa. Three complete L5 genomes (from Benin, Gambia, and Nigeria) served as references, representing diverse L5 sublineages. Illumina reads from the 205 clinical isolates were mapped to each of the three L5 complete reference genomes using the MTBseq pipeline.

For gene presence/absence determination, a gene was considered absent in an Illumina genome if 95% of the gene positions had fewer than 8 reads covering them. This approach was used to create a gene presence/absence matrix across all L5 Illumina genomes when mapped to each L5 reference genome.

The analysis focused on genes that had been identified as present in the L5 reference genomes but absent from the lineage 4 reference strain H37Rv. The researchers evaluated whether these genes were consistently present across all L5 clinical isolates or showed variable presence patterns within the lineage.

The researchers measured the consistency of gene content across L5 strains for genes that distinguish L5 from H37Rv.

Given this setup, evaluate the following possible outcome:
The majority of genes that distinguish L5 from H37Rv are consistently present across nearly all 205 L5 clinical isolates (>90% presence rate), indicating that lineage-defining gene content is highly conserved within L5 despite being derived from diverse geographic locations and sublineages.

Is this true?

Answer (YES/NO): NO